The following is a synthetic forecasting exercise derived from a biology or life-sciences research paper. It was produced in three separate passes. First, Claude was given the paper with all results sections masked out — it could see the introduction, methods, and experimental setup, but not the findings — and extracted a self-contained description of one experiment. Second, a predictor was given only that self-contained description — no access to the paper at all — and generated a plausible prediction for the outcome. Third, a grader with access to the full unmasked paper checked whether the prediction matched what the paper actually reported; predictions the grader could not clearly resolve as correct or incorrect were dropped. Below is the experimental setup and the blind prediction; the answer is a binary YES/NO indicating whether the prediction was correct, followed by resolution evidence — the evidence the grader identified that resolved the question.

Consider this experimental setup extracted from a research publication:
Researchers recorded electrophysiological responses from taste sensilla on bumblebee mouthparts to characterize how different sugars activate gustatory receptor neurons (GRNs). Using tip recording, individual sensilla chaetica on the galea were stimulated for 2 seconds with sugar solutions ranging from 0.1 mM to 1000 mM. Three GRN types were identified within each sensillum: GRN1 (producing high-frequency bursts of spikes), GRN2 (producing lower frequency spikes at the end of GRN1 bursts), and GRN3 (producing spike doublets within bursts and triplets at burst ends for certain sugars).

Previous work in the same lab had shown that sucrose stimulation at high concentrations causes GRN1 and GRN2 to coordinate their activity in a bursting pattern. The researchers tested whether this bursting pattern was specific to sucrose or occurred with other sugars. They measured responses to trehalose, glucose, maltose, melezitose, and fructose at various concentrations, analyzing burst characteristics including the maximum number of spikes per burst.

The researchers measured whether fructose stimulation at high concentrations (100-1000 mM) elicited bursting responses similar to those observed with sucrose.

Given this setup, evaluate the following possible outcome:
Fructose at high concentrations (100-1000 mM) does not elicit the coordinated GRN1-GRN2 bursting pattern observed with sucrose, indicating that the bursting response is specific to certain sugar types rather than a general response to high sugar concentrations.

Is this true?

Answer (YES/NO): NO